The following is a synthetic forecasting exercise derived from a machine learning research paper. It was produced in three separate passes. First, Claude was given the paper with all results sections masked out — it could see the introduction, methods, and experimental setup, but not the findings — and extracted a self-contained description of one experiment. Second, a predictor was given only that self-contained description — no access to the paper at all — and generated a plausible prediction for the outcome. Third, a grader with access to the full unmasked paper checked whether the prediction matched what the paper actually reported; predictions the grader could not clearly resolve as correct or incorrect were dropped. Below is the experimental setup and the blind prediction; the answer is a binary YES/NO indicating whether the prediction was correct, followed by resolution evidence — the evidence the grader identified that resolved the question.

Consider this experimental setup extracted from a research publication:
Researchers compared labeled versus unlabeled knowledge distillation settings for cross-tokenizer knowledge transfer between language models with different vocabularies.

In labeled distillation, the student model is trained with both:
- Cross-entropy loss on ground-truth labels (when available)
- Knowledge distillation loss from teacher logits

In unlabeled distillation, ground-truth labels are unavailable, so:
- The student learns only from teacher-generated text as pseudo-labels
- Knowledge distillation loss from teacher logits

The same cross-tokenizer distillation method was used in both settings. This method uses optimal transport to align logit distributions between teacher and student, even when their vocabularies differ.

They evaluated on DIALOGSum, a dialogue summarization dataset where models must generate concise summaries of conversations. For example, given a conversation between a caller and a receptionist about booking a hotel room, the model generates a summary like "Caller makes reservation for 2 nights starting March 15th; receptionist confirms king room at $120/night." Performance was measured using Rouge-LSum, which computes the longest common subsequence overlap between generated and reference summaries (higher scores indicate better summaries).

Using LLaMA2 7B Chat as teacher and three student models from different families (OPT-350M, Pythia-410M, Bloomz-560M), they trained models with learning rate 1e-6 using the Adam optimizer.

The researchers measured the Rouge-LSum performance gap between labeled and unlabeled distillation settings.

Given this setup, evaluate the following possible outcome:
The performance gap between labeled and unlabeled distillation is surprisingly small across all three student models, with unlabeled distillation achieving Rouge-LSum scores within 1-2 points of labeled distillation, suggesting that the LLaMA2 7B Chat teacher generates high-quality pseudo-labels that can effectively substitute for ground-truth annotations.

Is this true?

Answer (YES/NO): YES